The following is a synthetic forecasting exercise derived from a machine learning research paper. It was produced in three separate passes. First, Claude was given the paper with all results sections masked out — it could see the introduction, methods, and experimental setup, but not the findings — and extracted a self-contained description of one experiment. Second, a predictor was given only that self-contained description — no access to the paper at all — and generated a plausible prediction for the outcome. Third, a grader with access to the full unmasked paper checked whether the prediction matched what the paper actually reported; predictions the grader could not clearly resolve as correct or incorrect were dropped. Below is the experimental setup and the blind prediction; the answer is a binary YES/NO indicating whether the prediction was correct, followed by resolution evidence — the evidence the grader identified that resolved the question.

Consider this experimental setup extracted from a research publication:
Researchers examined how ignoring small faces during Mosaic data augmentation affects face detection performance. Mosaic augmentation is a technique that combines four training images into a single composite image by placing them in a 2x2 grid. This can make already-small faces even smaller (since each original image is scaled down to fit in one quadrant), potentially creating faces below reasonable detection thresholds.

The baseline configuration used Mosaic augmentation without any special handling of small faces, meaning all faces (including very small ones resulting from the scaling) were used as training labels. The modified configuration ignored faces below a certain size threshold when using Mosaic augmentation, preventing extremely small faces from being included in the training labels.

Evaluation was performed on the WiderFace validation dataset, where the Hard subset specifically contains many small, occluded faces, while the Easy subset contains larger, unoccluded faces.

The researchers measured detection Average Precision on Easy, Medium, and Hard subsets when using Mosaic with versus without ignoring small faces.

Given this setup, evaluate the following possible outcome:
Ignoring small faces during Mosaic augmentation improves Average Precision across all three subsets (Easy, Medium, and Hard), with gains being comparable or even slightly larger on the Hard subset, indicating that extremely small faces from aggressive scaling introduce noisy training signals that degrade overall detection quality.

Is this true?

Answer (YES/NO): NO